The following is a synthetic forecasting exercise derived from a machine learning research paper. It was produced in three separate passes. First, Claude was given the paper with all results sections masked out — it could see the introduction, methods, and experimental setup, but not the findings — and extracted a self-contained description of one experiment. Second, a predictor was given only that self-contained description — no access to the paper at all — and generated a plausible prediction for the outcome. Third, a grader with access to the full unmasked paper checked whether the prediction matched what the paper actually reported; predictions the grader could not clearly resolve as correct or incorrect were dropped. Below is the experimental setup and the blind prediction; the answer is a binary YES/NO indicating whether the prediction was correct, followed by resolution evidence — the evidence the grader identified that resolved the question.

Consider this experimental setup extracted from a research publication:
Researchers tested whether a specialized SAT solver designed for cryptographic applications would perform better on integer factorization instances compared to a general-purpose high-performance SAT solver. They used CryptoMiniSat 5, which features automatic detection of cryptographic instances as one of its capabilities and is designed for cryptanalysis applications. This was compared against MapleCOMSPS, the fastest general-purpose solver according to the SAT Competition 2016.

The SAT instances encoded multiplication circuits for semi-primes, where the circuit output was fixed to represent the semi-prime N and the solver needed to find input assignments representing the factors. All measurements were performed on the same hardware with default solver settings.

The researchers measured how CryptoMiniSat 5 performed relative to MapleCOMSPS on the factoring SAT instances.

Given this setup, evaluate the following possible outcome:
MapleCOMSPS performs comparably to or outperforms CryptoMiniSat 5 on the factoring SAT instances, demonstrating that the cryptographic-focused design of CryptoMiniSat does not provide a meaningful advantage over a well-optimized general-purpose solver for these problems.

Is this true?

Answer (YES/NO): YES